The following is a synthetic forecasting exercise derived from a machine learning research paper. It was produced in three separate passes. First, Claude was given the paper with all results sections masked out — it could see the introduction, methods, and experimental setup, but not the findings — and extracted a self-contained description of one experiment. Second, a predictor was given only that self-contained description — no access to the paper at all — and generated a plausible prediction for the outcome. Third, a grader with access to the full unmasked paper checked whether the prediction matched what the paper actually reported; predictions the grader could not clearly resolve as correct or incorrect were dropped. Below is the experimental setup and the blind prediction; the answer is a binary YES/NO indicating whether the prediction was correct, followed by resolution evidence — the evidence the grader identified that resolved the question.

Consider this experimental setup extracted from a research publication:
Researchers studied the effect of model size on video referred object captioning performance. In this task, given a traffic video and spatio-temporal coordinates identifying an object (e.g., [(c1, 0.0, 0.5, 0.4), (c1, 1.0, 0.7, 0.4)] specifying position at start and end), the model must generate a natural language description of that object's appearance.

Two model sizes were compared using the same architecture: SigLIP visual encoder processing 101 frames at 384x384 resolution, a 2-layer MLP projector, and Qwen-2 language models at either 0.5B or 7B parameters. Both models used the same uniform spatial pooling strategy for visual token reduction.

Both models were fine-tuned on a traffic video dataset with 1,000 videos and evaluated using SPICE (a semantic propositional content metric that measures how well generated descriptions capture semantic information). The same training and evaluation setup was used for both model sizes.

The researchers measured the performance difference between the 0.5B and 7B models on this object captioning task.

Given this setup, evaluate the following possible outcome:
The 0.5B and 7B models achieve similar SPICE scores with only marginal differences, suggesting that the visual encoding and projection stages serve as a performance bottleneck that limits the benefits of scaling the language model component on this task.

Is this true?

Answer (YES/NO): NO